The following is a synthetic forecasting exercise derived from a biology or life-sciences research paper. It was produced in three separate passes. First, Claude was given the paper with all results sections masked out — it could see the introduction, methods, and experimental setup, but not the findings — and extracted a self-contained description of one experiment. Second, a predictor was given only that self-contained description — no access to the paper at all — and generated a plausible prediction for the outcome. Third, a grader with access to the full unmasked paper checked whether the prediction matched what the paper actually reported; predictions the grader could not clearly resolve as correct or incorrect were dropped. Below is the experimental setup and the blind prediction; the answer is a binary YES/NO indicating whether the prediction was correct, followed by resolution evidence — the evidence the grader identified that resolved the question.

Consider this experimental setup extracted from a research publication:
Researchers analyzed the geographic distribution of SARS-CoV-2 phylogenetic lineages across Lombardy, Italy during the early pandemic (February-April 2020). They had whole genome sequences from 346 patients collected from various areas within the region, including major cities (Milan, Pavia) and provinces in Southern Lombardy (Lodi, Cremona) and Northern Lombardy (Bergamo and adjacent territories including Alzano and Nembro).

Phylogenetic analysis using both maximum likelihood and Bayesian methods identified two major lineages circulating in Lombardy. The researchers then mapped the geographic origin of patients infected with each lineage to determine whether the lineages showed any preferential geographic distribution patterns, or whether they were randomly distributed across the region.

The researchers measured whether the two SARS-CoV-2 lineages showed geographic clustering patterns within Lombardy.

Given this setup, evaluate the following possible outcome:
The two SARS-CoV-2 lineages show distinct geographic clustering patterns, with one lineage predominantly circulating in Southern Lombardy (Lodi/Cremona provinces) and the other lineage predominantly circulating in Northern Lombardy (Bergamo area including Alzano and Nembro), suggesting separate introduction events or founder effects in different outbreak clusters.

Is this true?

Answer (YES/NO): YES